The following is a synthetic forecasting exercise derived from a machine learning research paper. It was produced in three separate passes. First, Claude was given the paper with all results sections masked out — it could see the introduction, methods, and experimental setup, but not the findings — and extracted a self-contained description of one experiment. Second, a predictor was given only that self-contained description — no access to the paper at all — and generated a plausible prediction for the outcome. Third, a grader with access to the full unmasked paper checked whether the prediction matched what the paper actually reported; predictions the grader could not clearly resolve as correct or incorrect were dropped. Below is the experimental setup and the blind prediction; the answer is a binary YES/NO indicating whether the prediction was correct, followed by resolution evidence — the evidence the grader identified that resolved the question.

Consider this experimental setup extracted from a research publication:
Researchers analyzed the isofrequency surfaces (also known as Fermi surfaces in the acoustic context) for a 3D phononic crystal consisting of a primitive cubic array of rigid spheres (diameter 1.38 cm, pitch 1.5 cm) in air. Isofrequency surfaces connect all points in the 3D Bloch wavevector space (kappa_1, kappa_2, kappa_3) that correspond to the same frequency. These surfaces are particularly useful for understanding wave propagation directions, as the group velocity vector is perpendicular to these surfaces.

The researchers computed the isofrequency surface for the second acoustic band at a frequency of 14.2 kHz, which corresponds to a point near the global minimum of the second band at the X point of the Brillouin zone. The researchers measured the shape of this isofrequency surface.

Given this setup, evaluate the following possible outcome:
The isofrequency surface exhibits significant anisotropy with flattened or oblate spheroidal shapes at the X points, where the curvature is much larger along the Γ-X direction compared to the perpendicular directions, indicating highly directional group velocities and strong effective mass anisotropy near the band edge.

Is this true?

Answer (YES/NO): YES